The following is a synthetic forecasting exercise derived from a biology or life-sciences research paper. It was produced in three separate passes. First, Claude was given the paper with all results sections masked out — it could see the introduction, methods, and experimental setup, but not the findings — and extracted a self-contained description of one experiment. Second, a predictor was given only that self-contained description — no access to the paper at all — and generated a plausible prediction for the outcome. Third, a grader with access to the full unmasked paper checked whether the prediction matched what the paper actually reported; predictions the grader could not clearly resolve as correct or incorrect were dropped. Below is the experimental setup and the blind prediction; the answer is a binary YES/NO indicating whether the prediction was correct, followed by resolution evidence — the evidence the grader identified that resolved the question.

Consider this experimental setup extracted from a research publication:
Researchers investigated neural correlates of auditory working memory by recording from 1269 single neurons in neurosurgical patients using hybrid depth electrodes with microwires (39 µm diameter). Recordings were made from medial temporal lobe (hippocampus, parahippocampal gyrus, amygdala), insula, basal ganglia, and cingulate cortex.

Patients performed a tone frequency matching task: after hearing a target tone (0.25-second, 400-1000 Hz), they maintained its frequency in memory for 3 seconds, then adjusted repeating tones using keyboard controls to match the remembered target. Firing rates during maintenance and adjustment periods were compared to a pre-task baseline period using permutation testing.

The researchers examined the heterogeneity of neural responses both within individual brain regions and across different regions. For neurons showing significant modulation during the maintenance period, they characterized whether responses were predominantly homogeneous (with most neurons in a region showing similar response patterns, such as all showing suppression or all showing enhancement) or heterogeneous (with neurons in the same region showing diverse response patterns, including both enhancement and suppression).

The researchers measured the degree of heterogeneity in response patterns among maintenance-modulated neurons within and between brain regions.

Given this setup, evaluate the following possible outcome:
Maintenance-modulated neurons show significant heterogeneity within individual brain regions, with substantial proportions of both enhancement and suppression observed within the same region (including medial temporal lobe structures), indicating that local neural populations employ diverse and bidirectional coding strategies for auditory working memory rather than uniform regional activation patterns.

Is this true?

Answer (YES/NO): NO